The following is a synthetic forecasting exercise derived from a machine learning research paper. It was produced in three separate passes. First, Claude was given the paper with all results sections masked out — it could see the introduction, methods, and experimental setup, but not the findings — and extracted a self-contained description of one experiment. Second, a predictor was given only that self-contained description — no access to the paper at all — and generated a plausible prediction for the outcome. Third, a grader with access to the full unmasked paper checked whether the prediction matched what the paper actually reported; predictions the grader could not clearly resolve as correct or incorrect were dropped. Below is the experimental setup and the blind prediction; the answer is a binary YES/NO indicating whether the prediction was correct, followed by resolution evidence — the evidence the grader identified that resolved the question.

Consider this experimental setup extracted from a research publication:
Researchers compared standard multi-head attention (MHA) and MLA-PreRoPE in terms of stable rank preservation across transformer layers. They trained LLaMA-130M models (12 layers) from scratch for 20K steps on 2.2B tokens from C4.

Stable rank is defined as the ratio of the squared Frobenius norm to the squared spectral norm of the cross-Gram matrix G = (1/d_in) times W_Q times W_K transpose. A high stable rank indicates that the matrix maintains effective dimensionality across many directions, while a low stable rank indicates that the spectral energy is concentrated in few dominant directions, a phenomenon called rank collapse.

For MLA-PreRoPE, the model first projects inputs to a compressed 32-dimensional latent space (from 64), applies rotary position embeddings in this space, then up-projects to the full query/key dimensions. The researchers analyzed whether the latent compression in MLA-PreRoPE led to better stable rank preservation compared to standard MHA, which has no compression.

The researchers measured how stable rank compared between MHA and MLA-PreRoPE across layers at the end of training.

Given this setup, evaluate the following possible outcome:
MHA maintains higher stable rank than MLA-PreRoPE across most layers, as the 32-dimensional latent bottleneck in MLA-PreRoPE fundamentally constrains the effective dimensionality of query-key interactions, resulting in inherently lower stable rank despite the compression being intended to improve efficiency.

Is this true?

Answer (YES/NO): NO